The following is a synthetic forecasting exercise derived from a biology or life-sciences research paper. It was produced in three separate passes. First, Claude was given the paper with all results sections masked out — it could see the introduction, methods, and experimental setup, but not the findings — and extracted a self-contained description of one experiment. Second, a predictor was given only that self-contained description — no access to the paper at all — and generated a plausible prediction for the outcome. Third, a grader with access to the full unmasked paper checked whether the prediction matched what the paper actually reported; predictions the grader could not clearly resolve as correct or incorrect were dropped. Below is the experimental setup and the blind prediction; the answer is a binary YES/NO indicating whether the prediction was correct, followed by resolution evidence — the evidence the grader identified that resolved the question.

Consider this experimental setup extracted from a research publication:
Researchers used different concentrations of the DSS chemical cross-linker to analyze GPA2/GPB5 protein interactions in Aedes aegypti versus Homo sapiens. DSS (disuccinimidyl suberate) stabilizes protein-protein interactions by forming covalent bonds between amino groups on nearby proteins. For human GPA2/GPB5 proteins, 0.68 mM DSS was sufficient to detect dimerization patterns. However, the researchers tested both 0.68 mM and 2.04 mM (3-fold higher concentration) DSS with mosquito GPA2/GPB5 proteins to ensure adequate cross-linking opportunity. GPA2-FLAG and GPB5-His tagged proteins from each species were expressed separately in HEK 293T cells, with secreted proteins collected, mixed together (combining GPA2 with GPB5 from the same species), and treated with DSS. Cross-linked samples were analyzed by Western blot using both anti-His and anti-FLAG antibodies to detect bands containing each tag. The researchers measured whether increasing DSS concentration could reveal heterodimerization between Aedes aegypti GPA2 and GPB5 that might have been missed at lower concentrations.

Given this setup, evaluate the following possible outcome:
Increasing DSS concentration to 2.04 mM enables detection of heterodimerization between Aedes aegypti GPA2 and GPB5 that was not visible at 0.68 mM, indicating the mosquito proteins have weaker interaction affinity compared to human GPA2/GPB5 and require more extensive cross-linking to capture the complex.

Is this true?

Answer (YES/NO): NO